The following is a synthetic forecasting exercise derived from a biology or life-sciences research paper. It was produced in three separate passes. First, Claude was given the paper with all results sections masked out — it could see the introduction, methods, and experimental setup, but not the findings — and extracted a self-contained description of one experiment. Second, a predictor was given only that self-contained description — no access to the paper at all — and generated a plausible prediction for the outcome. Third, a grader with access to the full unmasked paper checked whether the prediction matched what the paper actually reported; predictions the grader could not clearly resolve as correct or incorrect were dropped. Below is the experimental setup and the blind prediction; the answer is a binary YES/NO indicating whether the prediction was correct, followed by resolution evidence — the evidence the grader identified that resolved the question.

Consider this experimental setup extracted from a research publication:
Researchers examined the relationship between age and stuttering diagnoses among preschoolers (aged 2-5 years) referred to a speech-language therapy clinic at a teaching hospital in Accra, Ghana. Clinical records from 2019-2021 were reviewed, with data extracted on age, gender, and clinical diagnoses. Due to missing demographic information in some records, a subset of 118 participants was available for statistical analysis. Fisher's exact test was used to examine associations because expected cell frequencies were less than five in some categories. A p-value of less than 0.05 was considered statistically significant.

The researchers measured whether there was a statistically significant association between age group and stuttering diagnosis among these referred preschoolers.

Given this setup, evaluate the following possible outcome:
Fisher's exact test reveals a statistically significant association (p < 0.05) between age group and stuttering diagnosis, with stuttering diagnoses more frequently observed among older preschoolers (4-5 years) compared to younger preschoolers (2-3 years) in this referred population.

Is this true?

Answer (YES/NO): NO